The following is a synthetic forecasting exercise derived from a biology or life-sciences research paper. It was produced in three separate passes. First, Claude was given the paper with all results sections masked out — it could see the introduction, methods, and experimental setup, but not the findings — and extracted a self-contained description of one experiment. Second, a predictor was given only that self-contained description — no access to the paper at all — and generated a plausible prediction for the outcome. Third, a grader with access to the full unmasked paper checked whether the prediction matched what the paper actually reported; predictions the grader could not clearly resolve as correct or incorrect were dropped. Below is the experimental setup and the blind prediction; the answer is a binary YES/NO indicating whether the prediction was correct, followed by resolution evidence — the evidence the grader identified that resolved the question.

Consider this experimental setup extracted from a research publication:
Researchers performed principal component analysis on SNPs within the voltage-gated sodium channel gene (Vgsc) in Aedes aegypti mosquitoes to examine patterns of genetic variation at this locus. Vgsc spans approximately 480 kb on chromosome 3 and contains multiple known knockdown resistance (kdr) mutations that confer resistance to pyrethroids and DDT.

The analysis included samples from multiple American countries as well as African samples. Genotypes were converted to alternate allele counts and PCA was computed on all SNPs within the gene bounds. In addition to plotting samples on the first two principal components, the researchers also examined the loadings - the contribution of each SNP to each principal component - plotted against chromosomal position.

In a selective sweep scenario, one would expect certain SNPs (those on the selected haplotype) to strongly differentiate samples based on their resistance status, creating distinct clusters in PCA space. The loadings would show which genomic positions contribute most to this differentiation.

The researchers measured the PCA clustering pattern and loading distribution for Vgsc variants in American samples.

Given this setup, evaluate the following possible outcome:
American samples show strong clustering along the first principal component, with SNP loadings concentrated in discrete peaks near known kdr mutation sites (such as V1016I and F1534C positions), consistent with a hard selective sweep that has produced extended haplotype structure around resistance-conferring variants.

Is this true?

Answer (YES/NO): NO